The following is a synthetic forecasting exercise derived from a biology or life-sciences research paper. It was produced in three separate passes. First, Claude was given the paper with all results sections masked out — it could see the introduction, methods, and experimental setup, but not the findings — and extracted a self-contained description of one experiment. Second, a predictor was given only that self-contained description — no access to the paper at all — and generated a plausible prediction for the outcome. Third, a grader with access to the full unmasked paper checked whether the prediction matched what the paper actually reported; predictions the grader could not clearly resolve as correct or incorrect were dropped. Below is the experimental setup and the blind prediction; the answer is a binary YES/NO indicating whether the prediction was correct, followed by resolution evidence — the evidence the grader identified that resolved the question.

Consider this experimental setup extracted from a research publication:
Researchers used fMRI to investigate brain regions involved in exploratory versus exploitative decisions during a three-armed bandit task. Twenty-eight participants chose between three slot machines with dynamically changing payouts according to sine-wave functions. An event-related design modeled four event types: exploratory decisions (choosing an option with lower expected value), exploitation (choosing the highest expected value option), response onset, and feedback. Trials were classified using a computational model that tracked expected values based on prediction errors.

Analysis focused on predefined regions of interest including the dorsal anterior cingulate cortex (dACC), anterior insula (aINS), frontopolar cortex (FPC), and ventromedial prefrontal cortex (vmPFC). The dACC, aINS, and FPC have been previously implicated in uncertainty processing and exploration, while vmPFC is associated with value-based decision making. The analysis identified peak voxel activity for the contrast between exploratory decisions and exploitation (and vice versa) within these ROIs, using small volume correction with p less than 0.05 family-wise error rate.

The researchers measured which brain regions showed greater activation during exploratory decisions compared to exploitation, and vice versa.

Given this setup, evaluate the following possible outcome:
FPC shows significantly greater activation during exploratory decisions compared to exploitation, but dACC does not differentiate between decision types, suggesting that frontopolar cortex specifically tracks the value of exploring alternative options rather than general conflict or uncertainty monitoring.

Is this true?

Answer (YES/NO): NO